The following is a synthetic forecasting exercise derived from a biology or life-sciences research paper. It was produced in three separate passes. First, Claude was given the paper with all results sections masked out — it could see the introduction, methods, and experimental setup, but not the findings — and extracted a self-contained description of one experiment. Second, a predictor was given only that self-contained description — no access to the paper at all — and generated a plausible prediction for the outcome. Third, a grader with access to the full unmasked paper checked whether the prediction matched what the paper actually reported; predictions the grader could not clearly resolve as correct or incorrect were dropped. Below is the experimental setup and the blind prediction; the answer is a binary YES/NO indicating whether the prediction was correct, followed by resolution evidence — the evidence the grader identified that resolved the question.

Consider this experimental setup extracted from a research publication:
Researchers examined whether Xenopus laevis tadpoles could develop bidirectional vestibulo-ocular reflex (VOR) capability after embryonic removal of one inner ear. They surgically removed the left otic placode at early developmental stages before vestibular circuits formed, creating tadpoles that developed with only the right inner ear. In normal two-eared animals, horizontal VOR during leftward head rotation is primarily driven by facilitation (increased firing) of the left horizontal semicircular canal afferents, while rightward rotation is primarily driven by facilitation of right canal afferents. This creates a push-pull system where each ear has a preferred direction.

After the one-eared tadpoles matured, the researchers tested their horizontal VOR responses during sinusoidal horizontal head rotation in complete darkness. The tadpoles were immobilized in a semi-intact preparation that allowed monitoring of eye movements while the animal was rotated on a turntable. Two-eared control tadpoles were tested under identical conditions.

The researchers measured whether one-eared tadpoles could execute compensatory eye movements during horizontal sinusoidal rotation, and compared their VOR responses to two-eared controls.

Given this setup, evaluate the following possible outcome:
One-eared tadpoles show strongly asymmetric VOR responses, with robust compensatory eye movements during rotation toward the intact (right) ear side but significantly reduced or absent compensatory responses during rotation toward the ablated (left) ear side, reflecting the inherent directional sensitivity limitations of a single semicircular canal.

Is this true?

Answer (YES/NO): NO